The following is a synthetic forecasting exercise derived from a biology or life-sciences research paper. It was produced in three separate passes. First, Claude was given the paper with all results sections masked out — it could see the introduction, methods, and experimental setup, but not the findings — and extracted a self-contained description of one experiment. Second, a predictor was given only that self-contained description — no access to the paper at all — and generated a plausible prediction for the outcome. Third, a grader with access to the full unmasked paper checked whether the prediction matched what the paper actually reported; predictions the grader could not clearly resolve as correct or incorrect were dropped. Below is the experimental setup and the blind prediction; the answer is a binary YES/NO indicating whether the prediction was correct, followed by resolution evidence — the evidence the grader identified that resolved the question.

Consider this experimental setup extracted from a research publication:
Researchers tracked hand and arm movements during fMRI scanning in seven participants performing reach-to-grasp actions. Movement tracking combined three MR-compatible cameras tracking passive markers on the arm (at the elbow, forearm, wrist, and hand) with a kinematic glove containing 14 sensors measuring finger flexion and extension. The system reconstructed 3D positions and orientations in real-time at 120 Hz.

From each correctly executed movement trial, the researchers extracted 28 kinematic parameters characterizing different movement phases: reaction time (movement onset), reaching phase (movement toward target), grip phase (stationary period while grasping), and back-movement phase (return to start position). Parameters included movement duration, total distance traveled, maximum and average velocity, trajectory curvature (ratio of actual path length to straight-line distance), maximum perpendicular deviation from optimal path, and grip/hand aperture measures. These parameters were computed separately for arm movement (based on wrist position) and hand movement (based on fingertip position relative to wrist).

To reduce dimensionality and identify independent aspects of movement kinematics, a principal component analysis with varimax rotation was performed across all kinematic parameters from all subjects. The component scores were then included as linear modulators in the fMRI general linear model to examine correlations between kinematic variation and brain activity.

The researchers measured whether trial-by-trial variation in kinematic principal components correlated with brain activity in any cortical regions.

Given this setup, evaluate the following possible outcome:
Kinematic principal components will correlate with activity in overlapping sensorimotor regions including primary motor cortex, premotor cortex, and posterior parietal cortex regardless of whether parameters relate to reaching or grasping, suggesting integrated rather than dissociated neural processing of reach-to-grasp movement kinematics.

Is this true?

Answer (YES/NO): NO